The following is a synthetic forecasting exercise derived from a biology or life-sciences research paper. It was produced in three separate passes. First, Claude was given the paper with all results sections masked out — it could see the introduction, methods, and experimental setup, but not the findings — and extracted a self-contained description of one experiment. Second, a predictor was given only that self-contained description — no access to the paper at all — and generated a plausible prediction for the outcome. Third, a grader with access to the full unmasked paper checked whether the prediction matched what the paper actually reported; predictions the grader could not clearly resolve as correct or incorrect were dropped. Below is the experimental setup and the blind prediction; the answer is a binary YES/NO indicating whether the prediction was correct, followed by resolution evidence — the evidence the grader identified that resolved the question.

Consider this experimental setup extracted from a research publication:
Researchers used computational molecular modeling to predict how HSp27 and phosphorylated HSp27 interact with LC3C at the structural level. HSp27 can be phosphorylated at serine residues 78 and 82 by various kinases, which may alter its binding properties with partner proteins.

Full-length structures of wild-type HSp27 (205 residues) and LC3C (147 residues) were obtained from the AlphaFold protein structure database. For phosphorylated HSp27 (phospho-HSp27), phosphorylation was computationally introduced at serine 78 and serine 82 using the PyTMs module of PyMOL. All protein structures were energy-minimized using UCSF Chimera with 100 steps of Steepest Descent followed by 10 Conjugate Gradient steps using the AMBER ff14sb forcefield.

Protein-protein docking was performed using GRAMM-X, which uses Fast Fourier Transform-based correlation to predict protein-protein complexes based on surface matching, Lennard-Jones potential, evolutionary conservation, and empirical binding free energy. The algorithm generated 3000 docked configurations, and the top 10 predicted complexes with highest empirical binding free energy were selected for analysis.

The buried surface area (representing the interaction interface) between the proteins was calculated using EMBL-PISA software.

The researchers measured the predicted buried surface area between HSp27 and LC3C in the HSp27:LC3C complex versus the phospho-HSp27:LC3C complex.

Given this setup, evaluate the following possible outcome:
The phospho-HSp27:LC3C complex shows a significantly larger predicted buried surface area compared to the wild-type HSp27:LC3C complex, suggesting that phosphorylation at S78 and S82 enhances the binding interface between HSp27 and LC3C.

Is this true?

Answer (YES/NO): YES